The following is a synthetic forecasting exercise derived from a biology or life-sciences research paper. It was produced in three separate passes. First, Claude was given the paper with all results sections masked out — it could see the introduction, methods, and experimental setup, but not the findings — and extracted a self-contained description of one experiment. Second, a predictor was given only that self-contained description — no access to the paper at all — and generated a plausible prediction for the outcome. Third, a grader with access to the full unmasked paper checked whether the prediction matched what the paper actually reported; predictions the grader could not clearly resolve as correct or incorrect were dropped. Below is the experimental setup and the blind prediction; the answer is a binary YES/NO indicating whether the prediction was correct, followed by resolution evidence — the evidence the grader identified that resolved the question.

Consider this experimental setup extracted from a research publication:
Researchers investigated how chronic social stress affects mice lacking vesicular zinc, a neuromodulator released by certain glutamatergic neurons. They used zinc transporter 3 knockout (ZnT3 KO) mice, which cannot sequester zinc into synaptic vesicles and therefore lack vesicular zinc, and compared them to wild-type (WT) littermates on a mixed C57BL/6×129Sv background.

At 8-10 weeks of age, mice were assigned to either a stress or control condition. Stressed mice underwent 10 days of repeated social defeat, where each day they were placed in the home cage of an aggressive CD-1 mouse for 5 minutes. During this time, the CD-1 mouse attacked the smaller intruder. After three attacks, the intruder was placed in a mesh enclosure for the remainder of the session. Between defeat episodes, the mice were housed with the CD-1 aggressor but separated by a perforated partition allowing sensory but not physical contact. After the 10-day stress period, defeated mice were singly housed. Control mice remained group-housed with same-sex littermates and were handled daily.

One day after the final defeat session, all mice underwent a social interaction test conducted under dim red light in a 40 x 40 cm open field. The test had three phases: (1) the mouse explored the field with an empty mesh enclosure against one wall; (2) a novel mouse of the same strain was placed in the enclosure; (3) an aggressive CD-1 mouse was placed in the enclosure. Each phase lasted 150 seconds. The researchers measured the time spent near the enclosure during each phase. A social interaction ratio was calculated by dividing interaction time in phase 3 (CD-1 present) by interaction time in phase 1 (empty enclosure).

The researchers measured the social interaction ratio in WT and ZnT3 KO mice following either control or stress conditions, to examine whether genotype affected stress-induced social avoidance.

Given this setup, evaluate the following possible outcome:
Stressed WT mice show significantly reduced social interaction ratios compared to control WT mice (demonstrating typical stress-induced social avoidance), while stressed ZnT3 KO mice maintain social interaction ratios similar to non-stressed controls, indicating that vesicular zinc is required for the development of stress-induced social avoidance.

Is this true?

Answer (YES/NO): NO